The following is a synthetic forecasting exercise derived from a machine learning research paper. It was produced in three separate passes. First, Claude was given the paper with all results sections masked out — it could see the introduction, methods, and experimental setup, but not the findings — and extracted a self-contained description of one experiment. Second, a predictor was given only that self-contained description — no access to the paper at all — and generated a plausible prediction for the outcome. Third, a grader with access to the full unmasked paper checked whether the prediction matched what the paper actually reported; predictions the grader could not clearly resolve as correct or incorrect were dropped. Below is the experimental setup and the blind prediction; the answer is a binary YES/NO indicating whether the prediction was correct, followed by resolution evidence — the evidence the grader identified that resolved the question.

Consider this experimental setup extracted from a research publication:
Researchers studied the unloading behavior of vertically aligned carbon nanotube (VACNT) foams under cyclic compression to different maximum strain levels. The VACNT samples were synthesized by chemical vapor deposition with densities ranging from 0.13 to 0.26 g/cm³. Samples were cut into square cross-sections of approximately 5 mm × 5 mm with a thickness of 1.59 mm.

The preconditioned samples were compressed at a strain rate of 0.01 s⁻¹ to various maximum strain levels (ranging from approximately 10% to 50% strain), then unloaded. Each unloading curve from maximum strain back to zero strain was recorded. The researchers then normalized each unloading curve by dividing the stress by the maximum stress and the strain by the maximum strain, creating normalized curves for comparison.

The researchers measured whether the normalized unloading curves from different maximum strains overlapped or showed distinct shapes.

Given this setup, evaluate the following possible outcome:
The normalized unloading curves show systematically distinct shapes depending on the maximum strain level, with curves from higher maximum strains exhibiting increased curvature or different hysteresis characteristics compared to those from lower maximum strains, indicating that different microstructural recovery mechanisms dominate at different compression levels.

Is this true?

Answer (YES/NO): NO